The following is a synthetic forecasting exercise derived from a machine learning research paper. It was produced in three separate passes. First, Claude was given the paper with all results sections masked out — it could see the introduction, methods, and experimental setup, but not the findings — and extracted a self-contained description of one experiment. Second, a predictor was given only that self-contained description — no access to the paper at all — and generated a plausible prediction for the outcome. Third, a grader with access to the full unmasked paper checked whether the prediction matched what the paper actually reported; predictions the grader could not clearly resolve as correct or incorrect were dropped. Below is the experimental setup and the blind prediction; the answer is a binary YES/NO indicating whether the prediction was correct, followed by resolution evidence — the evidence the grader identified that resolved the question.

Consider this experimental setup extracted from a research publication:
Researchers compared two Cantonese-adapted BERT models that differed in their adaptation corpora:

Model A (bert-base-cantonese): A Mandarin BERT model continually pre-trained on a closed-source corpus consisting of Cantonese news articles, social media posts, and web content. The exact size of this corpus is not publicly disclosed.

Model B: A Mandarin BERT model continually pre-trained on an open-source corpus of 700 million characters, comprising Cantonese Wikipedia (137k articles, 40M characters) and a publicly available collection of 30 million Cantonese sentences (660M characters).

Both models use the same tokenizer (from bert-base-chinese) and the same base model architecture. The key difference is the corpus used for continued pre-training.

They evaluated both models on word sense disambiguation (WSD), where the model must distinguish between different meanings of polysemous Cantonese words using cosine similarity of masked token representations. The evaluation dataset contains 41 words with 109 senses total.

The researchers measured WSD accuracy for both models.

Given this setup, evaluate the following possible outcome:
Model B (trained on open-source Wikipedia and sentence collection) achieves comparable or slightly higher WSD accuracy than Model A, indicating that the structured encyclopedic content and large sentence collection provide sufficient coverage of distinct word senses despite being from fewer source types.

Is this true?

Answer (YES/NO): NO